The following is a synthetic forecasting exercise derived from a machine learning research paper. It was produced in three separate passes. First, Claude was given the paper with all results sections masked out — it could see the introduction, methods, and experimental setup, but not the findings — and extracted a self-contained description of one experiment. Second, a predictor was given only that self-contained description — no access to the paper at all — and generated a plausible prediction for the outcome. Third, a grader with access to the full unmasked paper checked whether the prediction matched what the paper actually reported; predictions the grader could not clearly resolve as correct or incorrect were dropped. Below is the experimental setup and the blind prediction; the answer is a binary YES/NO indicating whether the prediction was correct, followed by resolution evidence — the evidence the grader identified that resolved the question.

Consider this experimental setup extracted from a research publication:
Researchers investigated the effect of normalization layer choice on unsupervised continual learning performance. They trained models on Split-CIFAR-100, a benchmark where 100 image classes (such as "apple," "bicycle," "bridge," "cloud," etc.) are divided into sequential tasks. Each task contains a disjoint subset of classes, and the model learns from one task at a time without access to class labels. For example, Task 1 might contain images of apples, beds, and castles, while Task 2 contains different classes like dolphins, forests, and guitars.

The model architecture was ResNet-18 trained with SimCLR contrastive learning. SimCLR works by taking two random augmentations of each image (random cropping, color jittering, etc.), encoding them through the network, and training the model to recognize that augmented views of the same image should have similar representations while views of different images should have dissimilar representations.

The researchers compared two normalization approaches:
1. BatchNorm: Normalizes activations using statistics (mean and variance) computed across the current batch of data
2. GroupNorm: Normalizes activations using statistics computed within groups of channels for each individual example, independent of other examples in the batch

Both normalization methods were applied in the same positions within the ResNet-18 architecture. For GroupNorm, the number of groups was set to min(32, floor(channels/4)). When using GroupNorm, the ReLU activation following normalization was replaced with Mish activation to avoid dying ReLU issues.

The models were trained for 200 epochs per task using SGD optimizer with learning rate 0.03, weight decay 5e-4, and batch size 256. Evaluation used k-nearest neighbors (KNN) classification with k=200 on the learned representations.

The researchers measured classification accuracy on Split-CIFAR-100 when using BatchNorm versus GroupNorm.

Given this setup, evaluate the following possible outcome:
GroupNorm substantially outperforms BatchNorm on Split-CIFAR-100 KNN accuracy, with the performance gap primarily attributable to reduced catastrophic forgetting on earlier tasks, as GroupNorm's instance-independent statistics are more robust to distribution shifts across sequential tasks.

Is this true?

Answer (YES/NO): YES